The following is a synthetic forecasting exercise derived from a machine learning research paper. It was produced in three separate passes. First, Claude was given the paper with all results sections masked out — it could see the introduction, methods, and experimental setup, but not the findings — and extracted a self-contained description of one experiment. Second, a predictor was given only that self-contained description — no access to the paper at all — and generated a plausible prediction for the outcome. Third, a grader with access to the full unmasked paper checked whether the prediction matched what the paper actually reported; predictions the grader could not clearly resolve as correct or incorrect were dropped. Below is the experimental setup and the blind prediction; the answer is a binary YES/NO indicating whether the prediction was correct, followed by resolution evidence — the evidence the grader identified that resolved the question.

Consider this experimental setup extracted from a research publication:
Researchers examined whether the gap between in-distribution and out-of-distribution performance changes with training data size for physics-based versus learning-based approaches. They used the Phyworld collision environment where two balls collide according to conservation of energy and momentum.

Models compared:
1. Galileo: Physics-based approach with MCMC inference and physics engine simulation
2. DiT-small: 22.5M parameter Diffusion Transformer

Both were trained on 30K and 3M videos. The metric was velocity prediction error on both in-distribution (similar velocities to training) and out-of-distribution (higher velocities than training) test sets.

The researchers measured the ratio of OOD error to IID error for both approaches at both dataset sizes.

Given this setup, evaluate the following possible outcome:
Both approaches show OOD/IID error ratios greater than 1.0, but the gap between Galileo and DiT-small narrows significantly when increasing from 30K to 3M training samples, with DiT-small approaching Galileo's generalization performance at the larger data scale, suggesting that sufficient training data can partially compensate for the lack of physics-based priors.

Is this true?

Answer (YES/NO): NO